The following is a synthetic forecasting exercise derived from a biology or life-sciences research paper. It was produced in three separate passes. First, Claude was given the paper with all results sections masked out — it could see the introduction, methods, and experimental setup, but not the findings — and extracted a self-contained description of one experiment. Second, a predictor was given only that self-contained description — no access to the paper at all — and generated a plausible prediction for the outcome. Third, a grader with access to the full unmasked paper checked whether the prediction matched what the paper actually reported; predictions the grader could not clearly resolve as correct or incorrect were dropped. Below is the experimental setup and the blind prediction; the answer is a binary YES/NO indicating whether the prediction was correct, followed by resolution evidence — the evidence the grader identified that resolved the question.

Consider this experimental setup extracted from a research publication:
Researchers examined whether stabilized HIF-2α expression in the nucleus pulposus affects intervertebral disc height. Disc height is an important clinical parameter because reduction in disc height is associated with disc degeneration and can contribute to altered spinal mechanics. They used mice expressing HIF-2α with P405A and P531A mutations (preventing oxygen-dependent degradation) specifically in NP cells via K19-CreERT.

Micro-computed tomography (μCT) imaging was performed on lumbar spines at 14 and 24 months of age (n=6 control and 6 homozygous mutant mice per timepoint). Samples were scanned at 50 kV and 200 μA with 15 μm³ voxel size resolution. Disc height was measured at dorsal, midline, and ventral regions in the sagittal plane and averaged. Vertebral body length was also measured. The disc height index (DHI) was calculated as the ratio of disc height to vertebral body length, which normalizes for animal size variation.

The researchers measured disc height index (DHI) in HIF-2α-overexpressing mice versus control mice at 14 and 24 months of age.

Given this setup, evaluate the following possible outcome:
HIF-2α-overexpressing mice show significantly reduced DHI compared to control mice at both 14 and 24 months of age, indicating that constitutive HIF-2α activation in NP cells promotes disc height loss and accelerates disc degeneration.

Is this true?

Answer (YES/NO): NO